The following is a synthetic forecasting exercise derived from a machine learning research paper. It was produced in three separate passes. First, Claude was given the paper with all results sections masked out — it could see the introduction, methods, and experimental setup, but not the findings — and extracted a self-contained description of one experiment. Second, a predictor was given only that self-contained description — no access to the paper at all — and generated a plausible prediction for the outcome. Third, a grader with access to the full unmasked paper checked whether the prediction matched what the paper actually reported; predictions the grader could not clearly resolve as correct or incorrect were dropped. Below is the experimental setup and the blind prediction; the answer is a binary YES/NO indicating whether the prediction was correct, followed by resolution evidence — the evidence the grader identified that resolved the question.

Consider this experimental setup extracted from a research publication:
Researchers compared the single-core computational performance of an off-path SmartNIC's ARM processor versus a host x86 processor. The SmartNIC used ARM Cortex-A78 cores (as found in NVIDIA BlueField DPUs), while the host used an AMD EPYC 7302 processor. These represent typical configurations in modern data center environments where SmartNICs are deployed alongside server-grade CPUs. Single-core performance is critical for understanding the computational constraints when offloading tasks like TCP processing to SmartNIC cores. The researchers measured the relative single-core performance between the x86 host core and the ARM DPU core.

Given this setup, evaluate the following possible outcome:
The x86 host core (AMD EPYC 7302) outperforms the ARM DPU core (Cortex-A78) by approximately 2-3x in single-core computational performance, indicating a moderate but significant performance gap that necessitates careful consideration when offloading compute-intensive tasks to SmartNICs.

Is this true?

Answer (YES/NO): YES